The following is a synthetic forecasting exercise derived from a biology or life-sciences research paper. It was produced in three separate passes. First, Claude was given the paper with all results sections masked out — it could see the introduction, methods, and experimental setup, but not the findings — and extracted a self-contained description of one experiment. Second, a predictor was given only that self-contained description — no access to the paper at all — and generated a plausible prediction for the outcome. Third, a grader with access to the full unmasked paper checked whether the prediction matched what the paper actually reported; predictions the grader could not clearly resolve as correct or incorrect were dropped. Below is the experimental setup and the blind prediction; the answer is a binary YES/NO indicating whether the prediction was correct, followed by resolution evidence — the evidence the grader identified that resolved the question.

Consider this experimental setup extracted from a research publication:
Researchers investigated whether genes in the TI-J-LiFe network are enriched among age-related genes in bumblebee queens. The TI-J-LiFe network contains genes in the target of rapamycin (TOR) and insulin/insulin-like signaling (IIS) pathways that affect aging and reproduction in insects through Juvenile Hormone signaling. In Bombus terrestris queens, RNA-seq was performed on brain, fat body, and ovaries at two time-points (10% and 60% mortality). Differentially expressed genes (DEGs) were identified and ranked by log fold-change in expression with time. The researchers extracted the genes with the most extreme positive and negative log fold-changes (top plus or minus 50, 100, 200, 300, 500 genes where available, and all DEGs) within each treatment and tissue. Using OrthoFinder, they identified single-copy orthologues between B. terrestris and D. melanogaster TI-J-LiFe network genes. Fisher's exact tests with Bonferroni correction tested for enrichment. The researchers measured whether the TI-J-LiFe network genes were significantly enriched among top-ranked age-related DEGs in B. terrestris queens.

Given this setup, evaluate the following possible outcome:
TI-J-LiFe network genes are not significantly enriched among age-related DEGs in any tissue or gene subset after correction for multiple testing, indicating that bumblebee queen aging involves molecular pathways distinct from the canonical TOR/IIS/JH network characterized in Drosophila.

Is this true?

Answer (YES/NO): NO